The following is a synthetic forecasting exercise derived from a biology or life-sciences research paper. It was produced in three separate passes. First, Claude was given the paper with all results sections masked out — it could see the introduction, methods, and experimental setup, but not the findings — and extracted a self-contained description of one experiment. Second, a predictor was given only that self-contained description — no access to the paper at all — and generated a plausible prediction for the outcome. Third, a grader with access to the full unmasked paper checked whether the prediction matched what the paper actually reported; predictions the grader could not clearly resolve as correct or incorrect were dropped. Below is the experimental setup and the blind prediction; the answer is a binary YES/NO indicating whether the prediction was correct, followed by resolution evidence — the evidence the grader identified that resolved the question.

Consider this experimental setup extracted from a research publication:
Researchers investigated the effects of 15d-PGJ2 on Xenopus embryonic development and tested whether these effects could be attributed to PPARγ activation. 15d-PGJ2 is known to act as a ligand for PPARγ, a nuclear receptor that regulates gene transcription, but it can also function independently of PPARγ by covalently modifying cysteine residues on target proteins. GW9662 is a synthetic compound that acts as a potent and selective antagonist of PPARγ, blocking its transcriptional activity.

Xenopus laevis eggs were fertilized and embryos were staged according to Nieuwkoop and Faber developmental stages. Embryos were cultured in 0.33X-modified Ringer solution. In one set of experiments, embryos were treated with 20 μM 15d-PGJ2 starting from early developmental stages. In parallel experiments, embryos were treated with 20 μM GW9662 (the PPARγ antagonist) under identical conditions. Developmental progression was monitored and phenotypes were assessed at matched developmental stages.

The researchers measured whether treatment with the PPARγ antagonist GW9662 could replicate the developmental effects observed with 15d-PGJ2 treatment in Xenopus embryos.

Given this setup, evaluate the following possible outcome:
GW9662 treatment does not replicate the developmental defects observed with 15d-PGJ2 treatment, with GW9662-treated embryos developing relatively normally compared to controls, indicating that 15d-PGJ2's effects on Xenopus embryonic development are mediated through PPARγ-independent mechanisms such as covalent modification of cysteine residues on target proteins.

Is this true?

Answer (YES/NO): YES